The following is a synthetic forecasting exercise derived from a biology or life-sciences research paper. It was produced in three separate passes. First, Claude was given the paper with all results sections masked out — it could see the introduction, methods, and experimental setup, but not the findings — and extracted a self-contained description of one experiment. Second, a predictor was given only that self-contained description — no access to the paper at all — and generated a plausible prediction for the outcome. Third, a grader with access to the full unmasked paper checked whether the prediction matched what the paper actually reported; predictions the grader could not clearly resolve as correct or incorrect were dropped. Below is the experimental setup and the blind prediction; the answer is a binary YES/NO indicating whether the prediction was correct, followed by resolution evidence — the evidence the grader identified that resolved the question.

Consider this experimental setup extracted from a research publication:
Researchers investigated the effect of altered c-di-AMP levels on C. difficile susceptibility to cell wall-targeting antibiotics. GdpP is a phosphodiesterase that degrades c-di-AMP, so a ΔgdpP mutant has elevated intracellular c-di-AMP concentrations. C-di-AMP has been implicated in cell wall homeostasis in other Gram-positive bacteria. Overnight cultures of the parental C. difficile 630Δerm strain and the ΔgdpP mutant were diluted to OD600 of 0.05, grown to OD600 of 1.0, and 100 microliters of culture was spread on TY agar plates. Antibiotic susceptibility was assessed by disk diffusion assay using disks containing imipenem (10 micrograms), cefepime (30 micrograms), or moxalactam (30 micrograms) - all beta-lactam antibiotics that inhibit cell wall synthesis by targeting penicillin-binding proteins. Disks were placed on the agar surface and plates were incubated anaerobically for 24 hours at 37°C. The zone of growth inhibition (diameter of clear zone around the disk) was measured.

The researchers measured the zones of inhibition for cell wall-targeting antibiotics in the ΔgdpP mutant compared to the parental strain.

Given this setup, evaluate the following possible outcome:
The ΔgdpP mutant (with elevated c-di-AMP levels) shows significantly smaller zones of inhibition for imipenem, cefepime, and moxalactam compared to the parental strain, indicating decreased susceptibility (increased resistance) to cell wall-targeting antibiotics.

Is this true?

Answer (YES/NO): NO